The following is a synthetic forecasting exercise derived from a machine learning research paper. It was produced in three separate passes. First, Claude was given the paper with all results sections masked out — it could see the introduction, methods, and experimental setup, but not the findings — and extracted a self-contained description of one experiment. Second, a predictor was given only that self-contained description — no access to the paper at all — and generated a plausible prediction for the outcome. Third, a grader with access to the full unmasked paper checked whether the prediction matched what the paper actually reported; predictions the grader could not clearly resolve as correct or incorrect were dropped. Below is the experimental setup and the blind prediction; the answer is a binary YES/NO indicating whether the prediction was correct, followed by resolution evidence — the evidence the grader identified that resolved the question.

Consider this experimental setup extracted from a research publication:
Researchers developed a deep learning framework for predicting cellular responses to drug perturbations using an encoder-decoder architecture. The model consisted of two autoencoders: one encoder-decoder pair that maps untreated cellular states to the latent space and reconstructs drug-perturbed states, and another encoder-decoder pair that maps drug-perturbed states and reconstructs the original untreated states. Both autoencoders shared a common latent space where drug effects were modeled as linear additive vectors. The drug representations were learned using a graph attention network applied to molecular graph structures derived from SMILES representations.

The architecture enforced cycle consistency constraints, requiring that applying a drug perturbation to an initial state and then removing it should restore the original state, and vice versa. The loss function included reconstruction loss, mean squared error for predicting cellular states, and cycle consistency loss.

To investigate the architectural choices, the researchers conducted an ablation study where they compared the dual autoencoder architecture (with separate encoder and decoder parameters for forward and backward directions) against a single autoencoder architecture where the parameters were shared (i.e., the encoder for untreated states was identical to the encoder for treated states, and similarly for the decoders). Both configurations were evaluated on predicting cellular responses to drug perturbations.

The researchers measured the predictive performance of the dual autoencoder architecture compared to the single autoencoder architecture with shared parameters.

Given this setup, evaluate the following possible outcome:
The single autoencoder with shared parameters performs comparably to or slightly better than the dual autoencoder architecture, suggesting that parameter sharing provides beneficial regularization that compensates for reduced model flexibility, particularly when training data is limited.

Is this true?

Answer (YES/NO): NO